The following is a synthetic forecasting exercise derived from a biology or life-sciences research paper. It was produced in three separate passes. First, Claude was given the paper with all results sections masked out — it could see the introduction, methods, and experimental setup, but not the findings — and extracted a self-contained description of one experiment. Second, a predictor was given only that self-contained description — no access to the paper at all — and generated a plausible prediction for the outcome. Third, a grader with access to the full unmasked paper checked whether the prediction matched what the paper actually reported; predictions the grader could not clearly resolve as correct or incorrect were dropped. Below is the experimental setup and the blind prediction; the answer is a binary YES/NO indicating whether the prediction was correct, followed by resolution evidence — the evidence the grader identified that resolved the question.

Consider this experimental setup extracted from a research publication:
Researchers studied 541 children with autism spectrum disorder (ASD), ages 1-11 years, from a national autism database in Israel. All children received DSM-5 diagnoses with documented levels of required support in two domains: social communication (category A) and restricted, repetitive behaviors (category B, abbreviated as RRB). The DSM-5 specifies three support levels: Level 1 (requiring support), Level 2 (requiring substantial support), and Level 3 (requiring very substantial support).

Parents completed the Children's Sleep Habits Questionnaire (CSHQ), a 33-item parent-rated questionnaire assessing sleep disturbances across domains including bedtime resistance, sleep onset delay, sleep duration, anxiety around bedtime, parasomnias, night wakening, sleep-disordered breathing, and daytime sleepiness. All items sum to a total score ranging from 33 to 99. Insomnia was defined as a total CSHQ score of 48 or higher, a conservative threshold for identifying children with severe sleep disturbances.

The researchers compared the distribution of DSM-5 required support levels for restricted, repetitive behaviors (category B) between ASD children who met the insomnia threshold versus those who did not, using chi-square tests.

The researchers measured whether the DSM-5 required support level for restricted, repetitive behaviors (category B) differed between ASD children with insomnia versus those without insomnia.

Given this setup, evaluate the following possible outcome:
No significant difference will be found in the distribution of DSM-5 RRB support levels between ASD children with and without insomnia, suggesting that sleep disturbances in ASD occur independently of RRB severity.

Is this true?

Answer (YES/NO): NO